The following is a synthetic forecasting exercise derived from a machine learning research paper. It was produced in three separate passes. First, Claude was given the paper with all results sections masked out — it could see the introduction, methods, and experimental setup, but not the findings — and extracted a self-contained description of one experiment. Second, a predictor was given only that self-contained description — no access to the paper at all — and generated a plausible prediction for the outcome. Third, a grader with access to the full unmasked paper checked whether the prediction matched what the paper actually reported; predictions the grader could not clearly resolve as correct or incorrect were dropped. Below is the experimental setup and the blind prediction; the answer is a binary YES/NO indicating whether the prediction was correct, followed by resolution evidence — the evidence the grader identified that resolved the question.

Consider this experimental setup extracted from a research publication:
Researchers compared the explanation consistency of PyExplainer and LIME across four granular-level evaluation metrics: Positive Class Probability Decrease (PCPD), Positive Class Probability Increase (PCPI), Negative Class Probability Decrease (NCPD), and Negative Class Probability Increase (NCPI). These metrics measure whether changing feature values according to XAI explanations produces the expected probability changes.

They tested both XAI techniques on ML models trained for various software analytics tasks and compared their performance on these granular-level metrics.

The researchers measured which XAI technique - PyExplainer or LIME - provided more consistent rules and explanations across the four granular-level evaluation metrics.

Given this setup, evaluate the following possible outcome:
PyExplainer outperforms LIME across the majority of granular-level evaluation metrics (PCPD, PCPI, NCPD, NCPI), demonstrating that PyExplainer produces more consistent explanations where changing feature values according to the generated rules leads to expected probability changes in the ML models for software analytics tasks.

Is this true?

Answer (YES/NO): NO